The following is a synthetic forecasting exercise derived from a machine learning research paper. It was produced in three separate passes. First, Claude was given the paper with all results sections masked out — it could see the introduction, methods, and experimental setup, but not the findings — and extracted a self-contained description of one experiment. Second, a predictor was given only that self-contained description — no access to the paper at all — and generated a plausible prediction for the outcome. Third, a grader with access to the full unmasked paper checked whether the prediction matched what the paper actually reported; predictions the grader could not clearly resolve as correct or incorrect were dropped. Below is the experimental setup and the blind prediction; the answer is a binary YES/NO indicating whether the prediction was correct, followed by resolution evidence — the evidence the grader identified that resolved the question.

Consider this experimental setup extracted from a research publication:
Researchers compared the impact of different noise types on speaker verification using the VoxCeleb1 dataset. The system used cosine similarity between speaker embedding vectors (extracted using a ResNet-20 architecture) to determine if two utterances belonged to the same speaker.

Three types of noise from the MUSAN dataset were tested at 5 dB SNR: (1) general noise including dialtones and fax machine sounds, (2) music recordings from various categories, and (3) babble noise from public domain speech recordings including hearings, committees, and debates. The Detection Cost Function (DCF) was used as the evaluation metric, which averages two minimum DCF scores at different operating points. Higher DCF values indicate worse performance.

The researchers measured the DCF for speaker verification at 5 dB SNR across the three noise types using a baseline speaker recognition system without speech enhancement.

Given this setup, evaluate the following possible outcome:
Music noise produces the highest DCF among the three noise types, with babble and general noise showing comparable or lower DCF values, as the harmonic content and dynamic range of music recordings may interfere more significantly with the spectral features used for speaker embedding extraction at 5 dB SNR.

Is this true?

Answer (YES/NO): NO